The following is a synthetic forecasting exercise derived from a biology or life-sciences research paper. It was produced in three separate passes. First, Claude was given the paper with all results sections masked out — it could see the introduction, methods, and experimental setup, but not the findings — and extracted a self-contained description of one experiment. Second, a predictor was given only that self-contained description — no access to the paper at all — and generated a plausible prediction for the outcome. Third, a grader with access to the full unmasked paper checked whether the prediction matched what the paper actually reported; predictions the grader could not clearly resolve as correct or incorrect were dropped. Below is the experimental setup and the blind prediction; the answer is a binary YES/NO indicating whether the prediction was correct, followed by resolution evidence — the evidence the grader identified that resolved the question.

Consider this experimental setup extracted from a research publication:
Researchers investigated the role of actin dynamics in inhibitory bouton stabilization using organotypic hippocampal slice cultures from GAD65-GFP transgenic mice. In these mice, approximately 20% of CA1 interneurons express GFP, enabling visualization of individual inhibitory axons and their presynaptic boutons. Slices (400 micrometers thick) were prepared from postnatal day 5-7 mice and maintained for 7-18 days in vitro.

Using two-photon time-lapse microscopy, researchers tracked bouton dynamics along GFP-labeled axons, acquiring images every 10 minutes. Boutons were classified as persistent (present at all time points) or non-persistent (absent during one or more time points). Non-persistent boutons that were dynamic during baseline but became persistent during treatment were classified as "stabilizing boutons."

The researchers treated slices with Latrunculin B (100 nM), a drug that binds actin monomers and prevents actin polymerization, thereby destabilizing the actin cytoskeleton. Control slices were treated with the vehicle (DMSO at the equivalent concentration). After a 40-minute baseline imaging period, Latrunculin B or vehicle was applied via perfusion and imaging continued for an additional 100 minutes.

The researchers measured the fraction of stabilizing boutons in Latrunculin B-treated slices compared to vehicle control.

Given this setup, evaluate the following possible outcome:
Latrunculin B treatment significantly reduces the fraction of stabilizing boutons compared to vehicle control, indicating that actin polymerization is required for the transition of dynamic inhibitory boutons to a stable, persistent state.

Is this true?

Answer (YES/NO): NO